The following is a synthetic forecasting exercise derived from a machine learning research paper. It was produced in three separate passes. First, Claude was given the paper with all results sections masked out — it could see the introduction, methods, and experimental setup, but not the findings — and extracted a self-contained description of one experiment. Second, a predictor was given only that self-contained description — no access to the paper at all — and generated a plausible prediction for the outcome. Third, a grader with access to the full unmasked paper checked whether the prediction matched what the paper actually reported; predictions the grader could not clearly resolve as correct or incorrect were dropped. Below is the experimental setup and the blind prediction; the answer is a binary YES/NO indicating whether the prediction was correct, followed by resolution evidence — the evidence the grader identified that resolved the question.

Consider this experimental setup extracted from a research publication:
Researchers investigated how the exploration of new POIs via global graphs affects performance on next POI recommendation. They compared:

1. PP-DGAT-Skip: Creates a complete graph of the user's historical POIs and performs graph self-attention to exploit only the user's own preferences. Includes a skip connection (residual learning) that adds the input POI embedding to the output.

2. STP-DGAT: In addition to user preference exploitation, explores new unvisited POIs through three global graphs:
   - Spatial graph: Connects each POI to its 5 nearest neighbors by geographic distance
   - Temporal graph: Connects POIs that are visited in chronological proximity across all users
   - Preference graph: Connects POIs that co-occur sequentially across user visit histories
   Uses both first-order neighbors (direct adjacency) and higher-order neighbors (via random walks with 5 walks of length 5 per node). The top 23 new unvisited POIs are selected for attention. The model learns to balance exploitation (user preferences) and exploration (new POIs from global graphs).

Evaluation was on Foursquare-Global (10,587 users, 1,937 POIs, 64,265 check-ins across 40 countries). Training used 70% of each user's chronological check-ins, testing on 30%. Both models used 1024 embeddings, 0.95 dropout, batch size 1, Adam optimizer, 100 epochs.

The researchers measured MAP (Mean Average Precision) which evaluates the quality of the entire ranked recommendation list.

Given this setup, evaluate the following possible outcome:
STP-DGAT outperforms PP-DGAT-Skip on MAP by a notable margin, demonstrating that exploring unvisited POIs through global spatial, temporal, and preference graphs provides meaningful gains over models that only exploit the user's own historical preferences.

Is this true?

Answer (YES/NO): YES